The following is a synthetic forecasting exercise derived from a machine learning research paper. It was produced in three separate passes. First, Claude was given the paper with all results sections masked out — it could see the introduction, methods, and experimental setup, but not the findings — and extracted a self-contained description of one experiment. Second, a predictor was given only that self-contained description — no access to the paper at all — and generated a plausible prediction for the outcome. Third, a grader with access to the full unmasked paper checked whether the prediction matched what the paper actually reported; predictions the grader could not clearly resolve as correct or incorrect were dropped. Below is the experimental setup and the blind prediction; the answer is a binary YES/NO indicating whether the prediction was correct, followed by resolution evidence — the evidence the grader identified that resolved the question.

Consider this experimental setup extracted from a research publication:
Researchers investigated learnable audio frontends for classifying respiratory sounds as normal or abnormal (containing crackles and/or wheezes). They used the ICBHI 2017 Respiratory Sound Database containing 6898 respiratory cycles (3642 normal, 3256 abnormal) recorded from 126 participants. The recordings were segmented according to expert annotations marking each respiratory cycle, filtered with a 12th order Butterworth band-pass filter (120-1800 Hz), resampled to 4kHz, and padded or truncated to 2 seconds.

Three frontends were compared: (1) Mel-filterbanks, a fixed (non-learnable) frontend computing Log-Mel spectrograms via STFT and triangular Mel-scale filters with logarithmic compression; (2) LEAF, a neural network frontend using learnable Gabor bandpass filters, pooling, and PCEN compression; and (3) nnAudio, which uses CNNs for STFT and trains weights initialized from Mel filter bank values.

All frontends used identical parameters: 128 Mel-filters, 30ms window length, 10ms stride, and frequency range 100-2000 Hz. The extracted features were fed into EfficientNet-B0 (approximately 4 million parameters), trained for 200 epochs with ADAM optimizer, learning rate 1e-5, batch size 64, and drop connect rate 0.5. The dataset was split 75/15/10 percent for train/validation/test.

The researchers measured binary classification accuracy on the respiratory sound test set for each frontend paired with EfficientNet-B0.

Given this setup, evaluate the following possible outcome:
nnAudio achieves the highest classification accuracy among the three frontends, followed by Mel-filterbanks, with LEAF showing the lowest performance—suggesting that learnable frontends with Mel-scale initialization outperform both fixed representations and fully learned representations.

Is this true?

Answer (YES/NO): NO